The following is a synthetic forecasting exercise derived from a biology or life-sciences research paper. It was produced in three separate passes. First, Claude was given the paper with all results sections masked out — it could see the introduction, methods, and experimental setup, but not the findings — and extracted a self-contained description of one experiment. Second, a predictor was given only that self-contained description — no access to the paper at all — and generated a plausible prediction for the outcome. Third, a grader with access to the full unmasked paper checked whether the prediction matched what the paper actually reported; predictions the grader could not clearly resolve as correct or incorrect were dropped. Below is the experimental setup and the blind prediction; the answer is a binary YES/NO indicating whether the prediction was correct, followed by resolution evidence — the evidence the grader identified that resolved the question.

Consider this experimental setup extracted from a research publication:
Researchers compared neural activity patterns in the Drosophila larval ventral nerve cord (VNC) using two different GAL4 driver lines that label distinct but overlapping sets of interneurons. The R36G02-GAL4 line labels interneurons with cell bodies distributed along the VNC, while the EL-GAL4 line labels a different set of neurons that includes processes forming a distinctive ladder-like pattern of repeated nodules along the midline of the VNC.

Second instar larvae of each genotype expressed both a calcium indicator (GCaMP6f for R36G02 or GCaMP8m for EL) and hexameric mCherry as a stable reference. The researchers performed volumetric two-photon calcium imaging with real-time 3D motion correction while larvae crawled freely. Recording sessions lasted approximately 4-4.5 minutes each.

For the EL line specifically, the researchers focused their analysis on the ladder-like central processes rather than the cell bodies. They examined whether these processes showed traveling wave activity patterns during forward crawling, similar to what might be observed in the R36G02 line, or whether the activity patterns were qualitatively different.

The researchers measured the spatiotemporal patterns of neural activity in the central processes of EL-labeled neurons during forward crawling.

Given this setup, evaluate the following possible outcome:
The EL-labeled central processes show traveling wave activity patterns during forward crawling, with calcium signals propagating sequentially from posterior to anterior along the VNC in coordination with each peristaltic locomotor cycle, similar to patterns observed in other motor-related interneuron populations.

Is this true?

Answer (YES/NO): YES